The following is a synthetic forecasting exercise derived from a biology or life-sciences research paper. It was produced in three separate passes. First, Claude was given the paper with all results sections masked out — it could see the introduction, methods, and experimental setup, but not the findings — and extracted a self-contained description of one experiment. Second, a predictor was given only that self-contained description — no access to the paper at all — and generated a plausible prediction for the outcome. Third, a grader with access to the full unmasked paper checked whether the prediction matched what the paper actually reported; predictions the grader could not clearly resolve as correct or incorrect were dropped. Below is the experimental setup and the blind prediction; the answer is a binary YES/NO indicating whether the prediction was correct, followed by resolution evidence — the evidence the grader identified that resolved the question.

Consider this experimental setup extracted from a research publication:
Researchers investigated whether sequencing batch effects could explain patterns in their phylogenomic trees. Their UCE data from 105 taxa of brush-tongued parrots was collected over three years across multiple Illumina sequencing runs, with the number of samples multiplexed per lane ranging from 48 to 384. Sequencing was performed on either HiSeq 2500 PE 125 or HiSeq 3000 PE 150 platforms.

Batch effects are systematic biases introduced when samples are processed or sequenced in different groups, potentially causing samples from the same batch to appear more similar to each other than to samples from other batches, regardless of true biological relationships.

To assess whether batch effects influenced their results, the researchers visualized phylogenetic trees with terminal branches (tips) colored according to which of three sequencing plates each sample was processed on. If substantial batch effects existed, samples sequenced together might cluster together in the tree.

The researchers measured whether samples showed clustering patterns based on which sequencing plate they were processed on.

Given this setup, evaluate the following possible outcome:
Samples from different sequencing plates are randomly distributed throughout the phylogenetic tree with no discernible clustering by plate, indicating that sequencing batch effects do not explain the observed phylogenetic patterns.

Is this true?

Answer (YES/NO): YES